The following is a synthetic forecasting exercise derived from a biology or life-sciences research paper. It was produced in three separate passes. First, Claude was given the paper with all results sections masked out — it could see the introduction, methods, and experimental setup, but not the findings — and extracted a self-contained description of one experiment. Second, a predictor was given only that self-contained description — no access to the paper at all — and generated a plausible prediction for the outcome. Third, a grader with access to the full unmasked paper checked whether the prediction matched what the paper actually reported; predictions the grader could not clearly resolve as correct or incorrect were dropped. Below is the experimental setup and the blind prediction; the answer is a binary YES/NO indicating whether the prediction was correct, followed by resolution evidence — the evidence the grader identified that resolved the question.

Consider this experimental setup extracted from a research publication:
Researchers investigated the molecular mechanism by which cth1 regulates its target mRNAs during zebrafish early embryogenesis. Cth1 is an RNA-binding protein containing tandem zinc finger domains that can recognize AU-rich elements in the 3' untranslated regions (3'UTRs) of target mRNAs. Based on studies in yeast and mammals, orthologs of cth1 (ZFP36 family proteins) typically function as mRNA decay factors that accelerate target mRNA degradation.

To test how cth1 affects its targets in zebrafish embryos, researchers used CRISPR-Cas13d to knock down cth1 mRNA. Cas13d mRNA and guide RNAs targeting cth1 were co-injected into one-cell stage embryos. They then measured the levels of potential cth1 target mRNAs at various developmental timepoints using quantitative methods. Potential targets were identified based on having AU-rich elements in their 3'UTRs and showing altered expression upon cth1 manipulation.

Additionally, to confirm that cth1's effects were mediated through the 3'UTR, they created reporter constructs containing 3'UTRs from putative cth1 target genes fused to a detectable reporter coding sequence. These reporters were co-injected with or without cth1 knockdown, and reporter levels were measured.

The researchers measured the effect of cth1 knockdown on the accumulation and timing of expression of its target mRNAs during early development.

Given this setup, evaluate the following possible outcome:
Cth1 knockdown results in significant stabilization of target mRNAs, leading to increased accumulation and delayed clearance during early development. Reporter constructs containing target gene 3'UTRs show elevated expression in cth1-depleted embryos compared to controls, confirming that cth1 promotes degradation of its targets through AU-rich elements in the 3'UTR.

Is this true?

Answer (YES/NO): YES